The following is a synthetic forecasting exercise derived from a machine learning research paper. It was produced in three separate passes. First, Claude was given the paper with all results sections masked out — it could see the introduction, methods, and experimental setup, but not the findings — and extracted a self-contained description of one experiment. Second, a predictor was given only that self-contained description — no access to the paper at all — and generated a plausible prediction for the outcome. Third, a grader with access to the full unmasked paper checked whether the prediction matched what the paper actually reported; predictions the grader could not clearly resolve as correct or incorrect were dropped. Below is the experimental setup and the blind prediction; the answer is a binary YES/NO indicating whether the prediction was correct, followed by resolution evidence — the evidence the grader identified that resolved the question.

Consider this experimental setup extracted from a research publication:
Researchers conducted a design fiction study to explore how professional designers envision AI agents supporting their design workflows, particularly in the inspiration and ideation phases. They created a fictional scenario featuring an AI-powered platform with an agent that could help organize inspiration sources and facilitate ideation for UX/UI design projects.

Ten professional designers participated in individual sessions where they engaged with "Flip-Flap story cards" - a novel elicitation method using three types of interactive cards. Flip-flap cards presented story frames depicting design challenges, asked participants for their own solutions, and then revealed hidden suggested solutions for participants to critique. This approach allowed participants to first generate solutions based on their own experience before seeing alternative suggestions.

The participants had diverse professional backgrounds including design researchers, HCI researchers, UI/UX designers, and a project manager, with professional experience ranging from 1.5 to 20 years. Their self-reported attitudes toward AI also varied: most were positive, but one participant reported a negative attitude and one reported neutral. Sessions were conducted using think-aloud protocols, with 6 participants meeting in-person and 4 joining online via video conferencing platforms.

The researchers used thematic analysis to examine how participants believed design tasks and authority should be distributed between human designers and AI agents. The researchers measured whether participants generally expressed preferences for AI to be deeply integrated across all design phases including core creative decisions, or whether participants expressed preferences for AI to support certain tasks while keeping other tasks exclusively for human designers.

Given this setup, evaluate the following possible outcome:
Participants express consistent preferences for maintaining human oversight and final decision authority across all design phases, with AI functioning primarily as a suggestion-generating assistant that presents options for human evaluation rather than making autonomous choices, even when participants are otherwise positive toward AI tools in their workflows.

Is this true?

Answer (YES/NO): YES